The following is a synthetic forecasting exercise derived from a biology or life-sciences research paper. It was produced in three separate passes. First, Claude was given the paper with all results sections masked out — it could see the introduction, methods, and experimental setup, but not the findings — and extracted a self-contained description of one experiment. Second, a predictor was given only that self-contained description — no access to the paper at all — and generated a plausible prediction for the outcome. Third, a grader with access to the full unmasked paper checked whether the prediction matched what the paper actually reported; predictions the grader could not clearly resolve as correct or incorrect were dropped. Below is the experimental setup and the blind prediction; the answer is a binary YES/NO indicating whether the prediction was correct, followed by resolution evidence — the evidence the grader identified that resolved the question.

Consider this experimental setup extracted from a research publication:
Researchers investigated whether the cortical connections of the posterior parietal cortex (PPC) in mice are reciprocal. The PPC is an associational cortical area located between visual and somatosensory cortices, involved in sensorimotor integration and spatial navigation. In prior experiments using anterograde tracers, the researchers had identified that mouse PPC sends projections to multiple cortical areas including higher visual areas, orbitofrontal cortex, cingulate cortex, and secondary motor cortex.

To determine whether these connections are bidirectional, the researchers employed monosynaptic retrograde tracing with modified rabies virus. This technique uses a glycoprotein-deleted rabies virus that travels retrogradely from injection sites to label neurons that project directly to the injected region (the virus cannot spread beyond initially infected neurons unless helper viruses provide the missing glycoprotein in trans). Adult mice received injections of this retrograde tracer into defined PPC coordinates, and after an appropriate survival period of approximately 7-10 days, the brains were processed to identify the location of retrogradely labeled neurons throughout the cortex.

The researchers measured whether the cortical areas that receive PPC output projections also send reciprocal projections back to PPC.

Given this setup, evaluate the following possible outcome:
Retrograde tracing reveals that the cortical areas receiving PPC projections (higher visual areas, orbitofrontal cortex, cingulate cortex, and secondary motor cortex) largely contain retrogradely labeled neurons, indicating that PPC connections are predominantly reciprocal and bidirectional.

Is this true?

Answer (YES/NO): YES